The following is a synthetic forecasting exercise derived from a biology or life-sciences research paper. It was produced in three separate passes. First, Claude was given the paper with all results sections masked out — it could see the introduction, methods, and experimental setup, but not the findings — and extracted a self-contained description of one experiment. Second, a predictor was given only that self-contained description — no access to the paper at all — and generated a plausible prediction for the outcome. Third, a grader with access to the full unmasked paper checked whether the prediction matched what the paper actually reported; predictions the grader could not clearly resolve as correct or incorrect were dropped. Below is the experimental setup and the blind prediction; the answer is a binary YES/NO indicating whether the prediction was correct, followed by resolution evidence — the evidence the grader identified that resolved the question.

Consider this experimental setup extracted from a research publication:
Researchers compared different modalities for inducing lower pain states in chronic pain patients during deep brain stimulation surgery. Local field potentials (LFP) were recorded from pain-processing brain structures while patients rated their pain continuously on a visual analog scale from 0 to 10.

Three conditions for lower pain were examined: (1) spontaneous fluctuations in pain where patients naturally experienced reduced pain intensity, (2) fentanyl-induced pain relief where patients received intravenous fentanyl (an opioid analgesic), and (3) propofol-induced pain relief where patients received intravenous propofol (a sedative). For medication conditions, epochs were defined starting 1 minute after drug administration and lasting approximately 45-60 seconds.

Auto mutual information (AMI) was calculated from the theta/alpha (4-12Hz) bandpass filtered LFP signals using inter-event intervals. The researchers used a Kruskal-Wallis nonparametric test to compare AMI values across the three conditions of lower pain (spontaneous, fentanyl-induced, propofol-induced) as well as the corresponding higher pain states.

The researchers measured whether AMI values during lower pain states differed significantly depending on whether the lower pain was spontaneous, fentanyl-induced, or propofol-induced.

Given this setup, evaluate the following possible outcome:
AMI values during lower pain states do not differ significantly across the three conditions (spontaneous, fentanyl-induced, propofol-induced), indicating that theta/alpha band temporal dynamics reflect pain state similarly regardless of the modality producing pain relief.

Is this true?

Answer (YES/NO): YES